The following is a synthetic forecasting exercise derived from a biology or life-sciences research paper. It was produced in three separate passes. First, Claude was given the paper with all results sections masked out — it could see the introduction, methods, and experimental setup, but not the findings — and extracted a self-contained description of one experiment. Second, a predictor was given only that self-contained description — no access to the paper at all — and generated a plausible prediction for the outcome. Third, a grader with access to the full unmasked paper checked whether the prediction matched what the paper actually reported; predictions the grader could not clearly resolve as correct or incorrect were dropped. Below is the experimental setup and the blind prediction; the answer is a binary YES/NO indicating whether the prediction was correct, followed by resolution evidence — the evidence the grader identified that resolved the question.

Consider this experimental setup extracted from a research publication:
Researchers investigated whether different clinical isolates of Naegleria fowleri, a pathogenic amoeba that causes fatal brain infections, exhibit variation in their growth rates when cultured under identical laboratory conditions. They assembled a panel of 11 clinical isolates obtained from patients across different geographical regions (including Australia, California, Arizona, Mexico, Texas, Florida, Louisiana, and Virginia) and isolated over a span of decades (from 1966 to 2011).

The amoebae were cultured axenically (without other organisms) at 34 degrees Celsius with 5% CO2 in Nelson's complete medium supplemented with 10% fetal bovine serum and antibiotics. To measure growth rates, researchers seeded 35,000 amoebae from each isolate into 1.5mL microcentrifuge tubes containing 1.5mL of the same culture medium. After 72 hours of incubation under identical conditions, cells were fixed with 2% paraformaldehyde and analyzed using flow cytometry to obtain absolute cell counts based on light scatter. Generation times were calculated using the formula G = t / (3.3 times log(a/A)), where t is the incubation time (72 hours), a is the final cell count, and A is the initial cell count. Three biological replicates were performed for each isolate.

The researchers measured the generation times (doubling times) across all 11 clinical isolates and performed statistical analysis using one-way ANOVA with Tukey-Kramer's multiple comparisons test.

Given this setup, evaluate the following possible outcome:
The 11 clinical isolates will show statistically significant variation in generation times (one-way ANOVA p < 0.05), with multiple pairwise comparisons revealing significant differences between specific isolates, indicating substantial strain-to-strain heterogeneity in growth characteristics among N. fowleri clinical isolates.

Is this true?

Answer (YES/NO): YES